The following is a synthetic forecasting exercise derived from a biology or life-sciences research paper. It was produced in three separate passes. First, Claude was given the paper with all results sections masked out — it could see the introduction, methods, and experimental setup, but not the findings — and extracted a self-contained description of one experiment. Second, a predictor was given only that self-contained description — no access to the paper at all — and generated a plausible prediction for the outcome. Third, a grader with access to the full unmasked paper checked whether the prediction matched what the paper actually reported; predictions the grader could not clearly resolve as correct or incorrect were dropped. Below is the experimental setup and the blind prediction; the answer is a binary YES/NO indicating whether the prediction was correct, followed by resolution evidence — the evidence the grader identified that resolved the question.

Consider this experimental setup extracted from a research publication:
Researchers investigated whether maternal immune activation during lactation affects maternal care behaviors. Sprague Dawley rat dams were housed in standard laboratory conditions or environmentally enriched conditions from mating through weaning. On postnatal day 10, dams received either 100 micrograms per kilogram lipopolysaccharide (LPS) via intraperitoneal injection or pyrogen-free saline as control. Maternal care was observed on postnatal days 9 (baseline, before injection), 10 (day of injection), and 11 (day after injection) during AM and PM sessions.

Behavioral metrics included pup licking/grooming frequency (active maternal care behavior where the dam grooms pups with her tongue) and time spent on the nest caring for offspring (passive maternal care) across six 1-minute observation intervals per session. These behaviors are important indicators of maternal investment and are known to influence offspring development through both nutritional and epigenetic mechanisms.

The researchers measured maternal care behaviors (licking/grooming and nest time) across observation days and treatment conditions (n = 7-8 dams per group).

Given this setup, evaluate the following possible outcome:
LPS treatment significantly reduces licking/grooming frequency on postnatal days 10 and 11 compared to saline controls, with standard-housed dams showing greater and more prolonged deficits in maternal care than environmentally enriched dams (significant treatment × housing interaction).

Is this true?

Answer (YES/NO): NO